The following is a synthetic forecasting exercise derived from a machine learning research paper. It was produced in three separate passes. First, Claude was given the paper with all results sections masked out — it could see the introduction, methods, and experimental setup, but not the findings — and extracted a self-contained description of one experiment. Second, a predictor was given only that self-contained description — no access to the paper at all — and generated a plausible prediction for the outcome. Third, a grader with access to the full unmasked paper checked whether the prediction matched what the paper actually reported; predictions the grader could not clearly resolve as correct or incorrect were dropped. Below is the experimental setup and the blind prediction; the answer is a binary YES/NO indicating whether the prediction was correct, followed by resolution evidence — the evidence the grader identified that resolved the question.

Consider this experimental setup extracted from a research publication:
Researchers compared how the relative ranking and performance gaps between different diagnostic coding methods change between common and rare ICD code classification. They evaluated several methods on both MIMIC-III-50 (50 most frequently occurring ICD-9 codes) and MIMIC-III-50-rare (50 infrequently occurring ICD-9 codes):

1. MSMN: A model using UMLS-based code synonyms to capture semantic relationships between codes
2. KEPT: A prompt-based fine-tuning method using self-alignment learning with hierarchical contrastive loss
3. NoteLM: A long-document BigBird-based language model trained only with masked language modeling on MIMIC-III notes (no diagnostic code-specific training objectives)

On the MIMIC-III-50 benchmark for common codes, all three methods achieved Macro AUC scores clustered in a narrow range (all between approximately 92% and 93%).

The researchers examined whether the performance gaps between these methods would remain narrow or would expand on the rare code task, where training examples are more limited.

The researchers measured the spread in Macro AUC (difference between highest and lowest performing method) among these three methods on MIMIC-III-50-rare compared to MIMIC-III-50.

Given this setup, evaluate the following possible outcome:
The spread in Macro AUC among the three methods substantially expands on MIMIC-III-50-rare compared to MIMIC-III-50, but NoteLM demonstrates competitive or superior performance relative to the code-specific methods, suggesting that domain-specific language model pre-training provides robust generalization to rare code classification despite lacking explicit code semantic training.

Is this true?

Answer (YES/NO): YES